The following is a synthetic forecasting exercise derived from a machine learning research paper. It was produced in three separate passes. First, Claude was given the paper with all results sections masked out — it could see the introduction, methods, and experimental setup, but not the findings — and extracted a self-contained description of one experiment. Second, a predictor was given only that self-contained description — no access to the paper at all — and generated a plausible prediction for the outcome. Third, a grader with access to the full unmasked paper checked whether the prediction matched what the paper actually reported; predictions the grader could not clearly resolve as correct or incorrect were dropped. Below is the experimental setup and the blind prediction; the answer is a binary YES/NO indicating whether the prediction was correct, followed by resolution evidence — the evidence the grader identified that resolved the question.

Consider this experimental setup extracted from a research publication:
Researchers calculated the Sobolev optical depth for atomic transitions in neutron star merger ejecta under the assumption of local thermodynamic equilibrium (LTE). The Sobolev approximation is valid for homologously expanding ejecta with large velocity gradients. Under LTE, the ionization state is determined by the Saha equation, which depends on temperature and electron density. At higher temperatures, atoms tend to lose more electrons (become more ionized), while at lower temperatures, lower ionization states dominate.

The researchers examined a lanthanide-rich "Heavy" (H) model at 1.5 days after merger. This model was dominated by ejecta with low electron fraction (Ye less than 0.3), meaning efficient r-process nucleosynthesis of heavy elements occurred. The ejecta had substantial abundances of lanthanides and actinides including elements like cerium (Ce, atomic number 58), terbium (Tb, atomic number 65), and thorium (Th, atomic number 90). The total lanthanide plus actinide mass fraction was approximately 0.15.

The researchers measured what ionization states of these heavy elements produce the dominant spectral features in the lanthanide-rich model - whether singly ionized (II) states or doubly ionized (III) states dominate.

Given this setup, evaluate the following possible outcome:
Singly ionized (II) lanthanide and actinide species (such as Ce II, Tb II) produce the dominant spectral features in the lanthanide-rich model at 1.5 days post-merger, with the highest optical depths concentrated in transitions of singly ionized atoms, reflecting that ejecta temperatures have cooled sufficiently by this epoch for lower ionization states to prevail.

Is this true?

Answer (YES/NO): NO